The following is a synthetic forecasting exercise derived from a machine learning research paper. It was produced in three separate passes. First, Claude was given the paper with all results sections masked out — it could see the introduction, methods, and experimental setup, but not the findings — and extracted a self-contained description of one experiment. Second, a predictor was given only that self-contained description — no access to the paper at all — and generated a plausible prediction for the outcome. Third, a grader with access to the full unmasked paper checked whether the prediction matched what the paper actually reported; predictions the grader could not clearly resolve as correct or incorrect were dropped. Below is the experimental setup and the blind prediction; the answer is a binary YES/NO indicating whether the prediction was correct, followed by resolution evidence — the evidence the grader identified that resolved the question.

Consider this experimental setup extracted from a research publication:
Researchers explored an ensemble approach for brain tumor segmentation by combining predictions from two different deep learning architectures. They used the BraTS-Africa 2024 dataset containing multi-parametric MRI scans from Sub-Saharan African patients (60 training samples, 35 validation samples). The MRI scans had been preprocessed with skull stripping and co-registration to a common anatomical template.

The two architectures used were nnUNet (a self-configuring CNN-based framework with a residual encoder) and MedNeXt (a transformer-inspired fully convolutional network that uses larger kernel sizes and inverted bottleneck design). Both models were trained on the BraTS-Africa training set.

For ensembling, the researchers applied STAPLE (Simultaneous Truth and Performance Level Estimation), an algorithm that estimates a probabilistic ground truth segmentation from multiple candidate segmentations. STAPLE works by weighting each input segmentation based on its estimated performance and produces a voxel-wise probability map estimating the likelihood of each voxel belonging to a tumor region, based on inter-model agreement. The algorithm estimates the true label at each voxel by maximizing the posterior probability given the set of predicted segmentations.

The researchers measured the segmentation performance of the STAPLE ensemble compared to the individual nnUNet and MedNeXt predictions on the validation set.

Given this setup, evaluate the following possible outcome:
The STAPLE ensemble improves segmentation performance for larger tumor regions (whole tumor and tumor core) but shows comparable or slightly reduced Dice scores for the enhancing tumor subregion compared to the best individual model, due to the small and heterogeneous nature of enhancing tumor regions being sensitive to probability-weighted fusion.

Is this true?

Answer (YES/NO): NO